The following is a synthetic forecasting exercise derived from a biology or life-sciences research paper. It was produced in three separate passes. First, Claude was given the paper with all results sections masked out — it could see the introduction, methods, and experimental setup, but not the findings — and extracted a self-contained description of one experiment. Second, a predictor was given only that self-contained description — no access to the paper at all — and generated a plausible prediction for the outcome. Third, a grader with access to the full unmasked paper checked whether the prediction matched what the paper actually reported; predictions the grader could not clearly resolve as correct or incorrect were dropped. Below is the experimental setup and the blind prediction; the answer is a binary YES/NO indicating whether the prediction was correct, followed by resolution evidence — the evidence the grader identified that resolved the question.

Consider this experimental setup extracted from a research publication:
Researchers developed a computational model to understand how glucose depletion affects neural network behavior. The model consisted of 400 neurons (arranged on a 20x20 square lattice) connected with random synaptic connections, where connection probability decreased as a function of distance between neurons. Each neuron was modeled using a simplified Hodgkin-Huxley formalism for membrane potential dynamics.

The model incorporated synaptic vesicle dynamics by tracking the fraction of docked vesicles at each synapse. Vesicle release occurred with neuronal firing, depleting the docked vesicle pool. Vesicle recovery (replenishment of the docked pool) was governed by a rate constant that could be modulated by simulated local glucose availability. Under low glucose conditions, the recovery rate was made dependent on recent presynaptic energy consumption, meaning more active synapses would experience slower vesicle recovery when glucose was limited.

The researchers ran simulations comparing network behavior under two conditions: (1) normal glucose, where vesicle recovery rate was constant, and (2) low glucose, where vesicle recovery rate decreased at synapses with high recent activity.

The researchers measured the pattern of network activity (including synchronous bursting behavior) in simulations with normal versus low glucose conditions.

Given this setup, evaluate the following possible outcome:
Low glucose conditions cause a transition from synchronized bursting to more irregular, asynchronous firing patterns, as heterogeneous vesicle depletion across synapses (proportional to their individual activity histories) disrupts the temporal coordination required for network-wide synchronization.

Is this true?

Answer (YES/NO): NO